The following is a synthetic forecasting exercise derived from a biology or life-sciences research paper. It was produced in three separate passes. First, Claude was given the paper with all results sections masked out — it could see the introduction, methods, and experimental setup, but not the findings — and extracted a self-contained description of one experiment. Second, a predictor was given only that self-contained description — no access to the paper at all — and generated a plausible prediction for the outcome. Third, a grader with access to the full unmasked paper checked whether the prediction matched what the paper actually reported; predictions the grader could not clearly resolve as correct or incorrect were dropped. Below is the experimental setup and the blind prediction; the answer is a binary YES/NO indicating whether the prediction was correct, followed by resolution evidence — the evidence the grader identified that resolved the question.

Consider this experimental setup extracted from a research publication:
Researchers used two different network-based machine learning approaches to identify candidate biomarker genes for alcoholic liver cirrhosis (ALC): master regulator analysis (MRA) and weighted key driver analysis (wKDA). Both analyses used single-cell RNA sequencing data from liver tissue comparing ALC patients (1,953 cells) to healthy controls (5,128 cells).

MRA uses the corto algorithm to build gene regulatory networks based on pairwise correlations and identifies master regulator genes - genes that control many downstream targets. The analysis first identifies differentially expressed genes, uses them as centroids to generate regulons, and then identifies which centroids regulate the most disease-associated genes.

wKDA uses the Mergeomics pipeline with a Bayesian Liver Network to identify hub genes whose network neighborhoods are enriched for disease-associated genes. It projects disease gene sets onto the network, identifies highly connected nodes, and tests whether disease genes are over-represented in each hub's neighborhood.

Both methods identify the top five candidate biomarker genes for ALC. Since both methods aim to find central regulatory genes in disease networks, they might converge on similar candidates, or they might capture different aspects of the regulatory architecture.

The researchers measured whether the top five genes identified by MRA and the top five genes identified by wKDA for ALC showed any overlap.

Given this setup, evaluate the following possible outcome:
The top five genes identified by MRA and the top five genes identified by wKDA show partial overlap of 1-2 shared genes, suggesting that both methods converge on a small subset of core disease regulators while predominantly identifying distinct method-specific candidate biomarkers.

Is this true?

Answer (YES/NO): NO